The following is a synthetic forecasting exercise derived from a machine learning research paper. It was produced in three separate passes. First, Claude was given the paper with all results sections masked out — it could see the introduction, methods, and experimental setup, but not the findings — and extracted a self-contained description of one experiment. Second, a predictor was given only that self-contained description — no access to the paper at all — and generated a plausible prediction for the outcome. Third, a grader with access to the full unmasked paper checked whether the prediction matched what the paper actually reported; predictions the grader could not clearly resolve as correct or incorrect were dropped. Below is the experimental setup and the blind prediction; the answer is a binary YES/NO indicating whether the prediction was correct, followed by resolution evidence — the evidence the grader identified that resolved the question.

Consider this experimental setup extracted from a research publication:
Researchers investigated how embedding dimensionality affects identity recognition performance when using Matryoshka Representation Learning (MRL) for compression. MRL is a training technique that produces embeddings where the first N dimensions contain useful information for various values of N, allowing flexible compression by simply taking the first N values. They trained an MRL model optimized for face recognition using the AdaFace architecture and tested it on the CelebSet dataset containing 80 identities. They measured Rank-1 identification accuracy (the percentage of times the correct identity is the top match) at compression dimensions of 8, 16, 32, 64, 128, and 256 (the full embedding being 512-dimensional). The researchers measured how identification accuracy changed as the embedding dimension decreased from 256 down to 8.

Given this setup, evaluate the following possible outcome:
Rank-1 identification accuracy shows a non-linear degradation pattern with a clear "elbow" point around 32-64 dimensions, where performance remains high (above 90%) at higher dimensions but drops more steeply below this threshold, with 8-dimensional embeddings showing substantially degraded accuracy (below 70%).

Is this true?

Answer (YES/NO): NO